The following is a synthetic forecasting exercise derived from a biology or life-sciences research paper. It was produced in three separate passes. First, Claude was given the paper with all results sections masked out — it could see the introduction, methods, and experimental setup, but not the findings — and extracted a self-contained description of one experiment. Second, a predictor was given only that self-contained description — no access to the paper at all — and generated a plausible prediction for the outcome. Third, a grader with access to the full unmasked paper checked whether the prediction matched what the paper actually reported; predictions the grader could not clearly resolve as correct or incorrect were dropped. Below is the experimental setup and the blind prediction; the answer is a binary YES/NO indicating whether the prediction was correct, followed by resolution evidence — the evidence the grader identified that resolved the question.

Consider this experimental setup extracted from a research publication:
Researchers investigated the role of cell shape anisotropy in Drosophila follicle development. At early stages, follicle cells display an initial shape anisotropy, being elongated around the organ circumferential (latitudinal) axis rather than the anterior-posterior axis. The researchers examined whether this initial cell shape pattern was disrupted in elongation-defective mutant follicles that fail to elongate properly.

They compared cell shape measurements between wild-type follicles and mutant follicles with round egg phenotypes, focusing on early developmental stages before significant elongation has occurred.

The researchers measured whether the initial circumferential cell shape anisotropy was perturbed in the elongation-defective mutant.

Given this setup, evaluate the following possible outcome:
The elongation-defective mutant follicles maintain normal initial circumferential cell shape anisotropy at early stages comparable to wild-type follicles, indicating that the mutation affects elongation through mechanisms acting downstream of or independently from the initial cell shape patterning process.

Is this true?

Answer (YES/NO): NO